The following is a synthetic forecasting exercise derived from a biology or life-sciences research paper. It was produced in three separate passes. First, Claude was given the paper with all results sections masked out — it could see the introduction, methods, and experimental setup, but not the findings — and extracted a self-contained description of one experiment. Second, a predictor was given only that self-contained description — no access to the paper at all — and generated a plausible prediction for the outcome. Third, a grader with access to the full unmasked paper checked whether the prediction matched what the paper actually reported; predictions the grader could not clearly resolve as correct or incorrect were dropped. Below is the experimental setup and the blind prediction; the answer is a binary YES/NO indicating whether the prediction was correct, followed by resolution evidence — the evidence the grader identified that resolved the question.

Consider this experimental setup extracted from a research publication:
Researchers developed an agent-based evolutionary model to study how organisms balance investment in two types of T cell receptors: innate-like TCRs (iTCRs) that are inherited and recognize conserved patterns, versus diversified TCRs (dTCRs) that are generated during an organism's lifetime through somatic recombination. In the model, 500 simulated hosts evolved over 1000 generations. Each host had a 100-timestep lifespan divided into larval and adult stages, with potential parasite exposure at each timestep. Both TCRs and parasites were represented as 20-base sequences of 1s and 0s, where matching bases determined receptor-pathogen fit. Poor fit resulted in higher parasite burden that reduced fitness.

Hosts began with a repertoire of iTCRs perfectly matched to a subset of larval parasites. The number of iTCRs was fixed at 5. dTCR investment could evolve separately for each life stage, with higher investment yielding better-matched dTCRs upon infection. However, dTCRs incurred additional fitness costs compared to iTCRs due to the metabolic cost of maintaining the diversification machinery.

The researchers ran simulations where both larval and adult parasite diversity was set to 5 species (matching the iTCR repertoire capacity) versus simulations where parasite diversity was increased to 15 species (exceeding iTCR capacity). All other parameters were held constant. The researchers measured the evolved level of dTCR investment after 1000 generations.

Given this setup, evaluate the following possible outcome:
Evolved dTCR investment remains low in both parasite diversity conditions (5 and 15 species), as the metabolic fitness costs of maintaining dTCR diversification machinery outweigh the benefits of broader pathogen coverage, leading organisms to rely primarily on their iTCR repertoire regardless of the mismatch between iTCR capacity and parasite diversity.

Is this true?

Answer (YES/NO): NO